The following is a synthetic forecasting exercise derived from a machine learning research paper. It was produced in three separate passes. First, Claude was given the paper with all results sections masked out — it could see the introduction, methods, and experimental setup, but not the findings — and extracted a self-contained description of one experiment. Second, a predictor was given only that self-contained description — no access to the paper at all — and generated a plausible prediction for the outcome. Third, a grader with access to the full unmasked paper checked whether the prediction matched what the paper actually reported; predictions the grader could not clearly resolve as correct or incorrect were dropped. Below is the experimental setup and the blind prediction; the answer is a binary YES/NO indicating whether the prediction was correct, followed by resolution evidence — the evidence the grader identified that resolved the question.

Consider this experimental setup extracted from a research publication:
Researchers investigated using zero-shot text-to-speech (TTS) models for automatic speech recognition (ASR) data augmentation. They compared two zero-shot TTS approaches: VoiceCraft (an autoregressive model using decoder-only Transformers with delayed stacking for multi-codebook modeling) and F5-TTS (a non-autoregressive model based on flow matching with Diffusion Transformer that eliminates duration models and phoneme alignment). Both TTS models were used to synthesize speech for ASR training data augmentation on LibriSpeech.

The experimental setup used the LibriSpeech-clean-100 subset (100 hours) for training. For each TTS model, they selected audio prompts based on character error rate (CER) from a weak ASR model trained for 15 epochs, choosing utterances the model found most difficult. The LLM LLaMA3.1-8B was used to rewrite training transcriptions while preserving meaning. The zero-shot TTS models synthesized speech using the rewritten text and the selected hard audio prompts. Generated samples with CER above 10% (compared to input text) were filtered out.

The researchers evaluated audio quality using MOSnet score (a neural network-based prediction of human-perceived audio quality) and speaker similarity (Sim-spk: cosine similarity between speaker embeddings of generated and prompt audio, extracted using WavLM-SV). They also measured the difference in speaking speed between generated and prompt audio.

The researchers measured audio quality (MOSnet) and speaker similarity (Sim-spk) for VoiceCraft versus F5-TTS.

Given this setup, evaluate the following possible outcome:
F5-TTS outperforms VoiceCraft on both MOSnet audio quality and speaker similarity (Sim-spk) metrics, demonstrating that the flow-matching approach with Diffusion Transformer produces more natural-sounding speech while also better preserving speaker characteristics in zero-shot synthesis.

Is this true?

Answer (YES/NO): YES